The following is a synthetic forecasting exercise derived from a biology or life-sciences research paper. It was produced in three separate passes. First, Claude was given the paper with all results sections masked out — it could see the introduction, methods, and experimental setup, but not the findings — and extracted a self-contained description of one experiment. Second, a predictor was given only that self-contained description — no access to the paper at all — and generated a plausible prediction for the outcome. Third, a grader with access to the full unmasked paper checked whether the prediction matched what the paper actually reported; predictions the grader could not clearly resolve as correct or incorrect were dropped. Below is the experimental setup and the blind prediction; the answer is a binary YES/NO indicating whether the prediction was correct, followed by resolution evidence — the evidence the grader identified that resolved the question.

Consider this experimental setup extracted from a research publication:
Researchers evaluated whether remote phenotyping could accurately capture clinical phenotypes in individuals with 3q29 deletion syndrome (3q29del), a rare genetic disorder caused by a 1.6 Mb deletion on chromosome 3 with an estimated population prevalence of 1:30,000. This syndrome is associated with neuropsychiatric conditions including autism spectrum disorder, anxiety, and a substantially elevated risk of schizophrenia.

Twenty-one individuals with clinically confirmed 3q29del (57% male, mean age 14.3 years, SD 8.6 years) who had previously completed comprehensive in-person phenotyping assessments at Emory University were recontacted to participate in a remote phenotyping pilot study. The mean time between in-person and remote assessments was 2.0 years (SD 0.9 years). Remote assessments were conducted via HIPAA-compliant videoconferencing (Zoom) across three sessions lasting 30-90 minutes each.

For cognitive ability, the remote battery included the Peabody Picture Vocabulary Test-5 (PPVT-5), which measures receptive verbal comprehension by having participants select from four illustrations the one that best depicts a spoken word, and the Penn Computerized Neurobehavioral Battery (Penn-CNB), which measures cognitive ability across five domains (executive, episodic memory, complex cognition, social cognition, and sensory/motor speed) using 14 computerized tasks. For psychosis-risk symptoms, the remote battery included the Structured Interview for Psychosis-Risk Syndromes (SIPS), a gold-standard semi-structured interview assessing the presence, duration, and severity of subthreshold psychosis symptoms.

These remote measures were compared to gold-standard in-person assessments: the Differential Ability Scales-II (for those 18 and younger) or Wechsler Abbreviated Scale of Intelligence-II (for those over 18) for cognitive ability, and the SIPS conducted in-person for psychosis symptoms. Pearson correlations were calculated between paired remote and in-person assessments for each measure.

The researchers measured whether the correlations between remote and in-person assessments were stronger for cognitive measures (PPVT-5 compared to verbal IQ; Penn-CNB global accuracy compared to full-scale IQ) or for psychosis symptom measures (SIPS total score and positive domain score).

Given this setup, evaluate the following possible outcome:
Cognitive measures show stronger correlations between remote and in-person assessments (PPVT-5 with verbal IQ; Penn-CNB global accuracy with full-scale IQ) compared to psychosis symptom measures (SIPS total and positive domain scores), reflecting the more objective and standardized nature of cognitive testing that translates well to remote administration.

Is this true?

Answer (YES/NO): NO